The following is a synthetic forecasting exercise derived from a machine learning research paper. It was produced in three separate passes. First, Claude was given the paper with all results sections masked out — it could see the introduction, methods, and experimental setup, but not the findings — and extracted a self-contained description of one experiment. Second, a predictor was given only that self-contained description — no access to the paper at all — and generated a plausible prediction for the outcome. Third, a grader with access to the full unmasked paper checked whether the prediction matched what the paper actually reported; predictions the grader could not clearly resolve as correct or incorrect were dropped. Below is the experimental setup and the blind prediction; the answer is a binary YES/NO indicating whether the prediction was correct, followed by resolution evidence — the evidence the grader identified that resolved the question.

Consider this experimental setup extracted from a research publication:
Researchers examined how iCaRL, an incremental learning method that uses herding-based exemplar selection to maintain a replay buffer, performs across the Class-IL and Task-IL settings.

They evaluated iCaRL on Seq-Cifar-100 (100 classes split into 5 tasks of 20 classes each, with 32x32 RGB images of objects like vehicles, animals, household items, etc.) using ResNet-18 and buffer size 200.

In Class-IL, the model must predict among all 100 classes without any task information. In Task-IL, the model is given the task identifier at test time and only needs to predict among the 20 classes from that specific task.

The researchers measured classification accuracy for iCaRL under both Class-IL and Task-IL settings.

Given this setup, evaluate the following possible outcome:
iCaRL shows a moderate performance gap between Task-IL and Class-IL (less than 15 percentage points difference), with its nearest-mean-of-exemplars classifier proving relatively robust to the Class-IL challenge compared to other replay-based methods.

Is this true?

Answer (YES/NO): NO